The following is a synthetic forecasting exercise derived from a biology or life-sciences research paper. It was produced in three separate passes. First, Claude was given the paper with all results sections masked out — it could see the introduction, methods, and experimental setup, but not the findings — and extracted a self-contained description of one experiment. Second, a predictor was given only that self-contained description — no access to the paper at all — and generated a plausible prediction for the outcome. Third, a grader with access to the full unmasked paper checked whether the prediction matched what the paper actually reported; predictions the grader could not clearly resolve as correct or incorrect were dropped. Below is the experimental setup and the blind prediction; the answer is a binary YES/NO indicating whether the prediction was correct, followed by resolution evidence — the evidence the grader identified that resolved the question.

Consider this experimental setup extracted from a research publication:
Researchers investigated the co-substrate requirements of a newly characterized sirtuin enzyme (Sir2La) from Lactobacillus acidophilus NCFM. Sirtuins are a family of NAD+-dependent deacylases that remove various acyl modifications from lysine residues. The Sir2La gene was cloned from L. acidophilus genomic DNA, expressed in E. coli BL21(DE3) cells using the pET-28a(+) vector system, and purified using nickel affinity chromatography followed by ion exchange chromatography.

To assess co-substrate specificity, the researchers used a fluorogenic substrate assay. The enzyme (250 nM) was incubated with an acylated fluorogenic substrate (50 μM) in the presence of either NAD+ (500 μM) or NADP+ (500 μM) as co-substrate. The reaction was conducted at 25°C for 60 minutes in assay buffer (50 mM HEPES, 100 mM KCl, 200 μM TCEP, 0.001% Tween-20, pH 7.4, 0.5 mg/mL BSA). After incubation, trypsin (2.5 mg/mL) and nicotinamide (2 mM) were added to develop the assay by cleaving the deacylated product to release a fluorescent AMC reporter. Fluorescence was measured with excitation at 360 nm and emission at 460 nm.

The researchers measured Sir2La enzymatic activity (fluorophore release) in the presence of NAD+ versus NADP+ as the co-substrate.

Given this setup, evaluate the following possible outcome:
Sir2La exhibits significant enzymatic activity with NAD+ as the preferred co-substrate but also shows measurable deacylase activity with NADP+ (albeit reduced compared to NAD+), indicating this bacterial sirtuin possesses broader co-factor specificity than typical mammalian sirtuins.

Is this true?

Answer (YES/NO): NO